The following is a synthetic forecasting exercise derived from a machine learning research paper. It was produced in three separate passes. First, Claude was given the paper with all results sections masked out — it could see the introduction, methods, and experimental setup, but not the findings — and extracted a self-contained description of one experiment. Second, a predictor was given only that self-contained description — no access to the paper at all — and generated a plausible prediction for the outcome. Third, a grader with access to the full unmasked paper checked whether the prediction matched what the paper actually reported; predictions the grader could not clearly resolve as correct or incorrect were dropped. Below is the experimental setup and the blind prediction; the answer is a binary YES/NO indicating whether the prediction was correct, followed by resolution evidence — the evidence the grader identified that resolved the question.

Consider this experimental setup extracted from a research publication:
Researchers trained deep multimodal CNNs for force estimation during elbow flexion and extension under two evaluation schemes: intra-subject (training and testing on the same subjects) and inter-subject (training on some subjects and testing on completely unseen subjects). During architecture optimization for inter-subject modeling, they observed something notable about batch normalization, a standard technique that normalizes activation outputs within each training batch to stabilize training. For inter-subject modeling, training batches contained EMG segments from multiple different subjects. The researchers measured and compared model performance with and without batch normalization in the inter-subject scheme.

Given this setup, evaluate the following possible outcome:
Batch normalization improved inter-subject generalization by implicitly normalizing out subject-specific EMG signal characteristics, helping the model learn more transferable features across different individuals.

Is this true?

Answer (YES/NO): NO